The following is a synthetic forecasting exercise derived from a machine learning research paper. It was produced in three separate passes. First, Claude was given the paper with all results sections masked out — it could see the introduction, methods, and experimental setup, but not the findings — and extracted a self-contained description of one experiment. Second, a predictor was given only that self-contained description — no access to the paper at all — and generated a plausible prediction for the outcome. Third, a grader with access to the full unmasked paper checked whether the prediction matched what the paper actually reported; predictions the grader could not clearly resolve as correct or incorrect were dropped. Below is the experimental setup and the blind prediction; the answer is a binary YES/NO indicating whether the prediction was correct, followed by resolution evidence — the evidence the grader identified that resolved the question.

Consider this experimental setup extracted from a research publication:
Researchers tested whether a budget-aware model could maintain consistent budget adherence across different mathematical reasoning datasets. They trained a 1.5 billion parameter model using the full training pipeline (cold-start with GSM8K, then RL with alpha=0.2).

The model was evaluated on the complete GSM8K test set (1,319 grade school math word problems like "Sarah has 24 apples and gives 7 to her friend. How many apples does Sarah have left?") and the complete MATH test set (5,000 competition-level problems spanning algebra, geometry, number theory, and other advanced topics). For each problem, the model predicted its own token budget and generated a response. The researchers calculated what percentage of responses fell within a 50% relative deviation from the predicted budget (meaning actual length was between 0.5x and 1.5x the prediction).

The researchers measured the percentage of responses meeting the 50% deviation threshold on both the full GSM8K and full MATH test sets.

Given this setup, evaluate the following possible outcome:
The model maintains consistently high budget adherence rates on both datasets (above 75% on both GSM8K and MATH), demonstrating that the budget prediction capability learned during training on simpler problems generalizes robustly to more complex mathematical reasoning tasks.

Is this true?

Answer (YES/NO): YES